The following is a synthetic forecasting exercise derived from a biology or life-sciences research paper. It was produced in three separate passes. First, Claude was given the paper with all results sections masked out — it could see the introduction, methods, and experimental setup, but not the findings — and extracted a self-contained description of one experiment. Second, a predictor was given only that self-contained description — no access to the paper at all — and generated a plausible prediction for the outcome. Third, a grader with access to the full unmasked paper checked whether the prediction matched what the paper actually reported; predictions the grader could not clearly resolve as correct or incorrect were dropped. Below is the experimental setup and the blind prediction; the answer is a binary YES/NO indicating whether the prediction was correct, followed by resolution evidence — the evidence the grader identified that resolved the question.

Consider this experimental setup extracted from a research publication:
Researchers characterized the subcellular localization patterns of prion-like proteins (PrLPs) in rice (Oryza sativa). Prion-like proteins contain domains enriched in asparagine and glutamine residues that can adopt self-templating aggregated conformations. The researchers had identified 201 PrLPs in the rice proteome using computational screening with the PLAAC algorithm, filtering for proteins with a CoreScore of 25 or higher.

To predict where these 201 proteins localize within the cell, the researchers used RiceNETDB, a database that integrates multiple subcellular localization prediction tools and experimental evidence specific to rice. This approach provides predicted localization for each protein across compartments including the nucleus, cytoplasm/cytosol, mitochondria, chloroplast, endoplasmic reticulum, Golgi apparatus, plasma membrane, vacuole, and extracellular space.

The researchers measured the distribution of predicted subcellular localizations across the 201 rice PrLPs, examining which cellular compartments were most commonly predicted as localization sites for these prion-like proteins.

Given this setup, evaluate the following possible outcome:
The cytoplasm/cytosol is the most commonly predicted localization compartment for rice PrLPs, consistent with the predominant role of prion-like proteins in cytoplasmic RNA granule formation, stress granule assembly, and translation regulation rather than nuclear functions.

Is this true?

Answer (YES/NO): NO